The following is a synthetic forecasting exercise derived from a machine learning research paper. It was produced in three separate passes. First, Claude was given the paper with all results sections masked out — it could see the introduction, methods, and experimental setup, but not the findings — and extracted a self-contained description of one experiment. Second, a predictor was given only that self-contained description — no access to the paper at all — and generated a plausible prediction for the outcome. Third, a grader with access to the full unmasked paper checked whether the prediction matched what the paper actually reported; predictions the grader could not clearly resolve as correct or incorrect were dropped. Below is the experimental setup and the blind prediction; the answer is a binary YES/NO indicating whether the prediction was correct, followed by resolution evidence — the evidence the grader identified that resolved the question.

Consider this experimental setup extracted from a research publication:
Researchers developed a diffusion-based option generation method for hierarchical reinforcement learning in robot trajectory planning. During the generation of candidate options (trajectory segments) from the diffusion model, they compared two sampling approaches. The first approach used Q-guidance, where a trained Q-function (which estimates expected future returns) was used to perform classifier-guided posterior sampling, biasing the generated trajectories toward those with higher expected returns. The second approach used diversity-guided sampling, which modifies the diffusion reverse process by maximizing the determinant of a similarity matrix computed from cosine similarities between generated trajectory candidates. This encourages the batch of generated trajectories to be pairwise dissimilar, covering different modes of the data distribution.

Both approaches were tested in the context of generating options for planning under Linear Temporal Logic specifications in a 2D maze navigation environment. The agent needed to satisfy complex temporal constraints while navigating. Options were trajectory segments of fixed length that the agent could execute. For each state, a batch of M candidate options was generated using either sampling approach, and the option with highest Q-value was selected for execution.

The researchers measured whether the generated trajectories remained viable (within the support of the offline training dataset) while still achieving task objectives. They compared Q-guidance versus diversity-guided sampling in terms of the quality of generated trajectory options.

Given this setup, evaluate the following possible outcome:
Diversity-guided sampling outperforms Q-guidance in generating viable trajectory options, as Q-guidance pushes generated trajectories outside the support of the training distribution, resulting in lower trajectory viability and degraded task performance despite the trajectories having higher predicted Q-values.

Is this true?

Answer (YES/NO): NO